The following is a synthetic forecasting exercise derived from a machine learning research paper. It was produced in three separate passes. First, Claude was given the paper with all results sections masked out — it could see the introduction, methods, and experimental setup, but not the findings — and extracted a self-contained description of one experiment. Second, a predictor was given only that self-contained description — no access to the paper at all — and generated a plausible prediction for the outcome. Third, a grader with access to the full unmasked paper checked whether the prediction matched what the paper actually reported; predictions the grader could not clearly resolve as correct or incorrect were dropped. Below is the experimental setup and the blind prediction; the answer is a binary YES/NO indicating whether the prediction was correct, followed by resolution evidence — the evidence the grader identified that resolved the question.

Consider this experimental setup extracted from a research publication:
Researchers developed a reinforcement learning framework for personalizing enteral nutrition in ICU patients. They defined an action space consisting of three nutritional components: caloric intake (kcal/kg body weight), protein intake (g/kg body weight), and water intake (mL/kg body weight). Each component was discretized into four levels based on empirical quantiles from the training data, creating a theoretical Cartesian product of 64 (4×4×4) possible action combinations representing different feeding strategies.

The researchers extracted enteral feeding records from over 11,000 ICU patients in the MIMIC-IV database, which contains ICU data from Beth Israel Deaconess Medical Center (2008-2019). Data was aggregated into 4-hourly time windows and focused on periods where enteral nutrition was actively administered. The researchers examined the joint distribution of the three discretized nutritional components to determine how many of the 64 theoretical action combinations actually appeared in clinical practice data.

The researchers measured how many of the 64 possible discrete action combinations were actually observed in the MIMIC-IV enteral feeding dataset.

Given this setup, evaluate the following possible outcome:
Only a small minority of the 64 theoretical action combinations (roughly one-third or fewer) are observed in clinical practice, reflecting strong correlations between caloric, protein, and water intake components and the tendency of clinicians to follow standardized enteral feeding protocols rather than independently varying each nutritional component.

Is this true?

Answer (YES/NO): NO